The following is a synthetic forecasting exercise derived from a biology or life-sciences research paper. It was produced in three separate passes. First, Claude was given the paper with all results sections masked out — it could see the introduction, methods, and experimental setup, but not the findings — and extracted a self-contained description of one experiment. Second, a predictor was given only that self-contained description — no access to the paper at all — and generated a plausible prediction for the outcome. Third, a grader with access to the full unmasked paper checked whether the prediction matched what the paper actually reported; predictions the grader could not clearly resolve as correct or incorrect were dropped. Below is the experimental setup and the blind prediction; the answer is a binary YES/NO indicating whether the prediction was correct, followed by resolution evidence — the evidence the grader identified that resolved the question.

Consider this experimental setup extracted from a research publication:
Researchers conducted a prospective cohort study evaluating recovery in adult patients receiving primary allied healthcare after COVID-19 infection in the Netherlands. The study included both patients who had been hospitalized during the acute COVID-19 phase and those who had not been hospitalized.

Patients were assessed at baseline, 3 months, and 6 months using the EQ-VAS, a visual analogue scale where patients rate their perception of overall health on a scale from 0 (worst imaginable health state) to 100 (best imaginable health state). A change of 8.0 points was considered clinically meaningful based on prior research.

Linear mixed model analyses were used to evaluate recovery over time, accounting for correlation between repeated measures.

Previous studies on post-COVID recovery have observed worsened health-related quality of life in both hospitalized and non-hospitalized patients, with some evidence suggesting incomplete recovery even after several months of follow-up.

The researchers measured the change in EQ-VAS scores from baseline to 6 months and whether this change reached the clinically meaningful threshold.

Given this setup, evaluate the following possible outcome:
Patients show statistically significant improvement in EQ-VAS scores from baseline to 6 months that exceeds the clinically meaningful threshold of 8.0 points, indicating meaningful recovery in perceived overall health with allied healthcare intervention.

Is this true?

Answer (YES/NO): YES